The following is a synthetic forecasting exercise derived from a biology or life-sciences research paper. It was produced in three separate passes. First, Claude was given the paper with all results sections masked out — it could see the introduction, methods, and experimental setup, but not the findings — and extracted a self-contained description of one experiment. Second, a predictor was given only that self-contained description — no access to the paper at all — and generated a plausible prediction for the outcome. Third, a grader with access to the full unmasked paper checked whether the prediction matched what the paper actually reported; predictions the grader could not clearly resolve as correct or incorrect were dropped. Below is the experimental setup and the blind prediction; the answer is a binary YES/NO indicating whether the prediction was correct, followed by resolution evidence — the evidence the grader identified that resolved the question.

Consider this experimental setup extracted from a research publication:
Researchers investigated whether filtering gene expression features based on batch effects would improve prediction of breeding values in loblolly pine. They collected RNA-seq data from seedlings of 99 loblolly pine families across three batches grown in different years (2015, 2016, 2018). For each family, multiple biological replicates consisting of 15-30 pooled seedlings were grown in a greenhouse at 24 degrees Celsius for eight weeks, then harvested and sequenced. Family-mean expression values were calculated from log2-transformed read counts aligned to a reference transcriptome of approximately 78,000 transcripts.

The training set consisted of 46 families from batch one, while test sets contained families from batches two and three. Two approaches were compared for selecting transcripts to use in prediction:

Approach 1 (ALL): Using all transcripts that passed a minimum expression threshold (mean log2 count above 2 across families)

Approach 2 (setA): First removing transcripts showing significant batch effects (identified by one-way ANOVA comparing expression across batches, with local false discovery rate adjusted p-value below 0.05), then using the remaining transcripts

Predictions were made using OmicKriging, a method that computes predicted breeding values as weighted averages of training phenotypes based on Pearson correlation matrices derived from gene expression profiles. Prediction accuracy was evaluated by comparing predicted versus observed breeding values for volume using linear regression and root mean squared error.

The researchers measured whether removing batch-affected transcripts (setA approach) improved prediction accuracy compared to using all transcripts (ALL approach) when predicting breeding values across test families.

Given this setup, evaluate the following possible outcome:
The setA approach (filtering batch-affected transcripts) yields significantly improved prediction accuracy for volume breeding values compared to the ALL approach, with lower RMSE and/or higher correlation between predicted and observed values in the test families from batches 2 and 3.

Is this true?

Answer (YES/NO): YES